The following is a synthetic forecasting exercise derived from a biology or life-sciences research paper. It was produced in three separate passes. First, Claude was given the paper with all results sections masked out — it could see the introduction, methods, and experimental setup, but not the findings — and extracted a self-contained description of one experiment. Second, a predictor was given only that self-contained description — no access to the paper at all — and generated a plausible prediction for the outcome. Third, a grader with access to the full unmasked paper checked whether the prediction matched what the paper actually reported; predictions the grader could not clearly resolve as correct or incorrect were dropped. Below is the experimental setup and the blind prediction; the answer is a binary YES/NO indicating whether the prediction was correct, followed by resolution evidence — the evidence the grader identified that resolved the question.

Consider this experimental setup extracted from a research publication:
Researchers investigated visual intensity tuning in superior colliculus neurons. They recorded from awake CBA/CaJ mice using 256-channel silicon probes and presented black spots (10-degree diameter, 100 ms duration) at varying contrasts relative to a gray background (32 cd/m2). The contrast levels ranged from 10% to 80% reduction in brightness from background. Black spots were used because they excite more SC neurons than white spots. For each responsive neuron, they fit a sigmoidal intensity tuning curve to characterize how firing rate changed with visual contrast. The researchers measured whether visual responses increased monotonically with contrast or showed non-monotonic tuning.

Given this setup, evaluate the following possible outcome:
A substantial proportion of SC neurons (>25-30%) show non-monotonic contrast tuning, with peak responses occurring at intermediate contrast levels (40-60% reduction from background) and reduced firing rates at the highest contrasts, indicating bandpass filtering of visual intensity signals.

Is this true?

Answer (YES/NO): NO